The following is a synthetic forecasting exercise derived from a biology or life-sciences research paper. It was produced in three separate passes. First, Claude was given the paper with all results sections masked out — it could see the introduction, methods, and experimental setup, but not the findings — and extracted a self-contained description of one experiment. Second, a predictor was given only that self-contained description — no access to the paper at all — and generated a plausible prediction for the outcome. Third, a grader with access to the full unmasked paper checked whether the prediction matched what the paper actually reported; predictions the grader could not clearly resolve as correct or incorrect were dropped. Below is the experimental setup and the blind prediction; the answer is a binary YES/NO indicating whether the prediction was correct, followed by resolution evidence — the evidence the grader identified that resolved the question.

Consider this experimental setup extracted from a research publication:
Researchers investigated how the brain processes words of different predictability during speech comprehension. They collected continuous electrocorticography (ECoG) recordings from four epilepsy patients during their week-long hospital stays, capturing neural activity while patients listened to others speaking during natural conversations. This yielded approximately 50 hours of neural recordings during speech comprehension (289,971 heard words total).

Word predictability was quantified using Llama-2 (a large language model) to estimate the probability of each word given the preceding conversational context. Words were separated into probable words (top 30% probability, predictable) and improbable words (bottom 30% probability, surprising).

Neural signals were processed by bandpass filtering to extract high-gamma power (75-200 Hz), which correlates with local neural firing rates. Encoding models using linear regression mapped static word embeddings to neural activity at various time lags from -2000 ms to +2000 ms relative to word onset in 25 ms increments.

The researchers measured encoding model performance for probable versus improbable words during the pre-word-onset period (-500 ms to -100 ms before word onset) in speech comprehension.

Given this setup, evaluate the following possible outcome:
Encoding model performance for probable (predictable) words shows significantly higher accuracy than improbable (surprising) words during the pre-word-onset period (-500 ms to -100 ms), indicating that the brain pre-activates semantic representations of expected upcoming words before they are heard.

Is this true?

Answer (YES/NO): YES